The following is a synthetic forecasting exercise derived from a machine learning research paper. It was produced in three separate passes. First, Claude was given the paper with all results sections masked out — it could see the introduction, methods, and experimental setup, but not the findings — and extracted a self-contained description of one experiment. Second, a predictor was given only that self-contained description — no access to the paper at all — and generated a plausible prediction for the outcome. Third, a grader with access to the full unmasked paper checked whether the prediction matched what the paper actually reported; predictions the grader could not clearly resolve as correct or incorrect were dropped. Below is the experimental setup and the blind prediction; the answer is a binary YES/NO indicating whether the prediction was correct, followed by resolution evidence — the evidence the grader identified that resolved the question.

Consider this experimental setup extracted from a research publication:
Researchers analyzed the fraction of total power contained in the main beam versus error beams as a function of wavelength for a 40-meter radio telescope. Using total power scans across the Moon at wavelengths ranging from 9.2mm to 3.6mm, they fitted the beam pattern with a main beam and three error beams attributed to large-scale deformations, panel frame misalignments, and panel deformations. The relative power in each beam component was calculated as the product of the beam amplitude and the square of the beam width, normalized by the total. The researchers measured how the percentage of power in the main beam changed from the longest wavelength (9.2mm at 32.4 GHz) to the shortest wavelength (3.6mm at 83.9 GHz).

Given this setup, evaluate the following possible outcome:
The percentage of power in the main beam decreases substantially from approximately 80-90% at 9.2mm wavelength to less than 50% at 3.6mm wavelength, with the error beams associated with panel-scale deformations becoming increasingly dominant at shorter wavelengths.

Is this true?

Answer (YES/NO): NO